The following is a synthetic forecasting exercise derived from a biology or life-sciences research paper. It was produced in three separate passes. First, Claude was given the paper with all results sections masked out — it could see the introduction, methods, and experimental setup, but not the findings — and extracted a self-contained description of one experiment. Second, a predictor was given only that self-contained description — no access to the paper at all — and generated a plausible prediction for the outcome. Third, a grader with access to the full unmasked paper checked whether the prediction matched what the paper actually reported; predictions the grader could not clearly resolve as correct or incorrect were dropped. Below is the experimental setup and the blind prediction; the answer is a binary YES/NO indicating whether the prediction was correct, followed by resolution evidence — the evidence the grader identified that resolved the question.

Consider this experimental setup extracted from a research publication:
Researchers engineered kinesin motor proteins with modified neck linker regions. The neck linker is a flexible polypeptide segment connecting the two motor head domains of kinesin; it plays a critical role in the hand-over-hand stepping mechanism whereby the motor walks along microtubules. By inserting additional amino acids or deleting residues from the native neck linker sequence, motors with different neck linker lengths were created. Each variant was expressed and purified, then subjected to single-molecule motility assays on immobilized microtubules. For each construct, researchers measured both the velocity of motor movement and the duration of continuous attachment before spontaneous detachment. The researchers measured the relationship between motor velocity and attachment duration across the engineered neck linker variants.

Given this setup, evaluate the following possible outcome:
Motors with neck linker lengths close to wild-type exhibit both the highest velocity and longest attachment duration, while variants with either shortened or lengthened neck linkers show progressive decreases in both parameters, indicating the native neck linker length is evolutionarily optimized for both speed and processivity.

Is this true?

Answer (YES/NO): NO